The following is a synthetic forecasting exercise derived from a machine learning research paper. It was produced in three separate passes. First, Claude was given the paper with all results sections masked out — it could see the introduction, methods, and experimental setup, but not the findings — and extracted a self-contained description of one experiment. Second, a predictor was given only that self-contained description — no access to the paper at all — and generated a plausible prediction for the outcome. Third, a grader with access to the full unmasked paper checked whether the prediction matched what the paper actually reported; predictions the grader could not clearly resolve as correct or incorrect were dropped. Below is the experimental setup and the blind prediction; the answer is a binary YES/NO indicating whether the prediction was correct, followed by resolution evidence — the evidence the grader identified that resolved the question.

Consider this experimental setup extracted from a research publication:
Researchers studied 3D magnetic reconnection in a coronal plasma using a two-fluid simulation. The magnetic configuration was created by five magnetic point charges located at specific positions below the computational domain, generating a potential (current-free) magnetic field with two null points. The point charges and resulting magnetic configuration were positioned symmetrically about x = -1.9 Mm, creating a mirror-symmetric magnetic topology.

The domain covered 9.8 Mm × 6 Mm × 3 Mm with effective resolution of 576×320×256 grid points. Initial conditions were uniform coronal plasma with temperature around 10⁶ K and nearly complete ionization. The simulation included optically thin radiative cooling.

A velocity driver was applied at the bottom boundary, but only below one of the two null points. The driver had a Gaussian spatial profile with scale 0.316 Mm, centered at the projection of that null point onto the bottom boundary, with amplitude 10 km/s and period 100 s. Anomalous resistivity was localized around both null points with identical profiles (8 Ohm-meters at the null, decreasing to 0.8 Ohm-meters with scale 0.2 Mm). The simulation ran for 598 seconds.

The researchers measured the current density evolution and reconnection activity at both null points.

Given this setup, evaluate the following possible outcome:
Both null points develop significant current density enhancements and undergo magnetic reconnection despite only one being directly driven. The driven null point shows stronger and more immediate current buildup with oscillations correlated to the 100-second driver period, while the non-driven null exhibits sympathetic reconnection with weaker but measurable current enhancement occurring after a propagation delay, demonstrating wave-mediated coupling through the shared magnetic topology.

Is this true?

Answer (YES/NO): NO